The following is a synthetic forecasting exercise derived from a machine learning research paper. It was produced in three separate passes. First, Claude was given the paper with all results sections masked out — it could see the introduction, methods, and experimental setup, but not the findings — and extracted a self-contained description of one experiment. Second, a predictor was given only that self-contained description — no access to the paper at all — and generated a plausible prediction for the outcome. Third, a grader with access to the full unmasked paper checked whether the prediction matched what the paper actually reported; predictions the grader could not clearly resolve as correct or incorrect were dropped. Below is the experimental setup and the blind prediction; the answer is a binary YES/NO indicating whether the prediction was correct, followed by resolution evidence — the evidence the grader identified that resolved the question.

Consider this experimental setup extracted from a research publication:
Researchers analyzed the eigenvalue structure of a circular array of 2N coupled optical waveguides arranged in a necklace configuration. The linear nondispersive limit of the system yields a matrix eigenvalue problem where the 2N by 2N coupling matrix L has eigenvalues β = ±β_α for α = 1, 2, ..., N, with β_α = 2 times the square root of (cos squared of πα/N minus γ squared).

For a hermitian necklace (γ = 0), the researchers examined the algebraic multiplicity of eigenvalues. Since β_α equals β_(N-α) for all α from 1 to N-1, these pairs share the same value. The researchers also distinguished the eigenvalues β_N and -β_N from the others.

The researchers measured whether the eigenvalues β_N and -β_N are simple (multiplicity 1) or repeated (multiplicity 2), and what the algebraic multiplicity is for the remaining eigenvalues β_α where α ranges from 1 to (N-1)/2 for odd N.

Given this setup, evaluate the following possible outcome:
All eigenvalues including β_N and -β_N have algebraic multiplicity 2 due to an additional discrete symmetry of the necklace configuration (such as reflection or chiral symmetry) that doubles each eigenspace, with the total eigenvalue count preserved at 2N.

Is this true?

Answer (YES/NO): NO